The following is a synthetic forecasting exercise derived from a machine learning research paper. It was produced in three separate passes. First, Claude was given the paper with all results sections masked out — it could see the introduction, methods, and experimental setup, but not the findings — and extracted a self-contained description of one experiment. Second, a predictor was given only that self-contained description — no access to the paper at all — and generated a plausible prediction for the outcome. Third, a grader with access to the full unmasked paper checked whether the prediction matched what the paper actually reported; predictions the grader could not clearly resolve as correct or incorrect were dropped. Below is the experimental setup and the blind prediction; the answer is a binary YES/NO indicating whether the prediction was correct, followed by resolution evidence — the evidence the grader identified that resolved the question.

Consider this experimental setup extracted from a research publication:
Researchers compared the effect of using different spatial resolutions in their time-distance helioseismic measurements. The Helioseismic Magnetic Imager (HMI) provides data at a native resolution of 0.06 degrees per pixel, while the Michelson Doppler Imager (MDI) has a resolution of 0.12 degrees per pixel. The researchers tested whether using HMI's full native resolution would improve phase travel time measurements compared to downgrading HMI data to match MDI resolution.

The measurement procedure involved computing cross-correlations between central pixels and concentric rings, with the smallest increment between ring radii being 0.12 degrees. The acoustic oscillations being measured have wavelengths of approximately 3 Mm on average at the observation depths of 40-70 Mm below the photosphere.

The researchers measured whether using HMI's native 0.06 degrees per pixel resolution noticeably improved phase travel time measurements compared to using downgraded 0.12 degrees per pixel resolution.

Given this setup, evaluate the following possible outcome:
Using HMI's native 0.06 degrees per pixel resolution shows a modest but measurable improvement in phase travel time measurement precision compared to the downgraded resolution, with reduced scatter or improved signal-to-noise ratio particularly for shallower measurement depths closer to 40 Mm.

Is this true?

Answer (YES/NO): NO